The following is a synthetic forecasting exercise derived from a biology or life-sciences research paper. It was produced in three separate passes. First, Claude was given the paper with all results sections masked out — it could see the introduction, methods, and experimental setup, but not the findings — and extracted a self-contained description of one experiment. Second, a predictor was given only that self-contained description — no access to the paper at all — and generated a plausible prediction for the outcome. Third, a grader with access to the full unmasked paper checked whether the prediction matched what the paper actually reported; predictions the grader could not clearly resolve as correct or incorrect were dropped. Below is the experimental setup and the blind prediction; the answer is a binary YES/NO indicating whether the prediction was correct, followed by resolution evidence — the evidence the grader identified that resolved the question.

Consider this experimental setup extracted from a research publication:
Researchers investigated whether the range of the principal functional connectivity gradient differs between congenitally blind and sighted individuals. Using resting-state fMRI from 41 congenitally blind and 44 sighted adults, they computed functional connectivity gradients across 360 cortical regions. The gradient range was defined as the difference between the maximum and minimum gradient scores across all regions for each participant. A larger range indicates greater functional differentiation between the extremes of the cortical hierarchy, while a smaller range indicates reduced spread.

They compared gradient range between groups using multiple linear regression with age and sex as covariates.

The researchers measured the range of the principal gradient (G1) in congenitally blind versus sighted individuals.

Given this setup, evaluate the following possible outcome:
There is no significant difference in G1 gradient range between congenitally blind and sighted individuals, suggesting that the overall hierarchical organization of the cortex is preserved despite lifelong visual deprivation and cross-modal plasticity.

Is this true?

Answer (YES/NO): YES